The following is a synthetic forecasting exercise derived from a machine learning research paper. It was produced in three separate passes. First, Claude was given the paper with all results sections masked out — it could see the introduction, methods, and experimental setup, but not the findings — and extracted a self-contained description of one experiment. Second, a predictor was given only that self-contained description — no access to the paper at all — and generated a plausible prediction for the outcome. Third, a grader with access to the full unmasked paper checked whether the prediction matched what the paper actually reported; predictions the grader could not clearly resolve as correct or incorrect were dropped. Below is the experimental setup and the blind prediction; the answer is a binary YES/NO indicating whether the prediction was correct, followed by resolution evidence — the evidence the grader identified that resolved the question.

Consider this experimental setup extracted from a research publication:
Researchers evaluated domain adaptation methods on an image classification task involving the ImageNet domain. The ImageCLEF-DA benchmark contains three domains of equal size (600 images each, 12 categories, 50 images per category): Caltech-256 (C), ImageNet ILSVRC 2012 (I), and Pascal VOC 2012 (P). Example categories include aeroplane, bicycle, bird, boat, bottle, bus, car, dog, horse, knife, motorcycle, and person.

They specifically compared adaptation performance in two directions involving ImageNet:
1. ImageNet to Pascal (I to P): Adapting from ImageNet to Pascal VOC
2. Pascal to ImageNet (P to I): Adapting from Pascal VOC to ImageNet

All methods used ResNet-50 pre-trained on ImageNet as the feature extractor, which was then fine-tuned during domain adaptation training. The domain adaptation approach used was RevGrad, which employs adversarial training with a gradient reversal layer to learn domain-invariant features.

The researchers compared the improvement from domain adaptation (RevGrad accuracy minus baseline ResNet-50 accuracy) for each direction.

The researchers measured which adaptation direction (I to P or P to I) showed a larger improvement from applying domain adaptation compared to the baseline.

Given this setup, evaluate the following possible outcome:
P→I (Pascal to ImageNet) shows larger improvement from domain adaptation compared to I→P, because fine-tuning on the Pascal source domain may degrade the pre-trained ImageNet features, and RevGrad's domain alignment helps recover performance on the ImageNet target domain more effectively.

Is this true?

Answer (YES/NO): YES